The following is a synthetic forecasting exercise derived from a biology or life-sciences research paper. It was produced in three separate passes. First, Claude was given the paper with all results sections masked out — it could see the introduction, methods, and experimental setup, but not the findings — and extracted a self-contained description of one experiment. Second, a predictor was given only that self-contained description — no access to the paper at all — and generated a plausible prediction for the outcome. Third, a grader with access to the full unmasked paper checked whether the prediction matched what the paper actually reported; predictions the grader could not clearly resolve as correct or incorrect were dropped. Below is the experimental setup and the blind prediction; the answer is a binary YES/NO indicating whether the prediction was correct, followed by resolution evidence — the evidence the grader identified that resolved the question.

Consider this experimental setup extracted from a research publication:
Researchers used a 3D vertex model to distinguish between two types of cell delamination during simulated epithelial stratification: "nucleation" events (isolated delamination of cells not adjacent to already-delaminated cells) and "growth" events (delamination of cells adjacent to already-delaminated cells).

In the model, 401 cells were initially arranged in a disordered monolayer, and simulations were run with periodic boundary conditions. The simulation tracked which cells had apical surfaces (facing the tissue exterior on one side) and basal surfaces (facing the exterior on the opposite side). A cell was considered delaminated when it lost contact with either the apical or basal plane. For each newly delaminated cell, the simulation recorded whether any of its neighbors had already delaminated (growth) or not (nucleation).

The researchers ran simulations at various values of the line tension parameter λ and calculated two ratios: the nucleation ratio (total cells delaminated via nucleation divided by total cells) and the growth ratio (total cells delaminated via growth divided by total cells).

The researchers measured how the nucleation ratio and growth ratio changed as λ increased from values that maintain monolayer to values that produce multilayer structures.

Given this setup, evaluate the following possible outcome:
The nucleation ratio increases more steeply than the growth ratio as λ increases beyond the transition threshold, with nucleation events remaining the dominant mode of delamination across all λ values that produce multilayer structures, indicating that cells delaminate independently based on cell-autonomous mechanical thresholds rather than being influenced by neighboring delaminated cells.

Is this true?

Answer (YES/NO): NO